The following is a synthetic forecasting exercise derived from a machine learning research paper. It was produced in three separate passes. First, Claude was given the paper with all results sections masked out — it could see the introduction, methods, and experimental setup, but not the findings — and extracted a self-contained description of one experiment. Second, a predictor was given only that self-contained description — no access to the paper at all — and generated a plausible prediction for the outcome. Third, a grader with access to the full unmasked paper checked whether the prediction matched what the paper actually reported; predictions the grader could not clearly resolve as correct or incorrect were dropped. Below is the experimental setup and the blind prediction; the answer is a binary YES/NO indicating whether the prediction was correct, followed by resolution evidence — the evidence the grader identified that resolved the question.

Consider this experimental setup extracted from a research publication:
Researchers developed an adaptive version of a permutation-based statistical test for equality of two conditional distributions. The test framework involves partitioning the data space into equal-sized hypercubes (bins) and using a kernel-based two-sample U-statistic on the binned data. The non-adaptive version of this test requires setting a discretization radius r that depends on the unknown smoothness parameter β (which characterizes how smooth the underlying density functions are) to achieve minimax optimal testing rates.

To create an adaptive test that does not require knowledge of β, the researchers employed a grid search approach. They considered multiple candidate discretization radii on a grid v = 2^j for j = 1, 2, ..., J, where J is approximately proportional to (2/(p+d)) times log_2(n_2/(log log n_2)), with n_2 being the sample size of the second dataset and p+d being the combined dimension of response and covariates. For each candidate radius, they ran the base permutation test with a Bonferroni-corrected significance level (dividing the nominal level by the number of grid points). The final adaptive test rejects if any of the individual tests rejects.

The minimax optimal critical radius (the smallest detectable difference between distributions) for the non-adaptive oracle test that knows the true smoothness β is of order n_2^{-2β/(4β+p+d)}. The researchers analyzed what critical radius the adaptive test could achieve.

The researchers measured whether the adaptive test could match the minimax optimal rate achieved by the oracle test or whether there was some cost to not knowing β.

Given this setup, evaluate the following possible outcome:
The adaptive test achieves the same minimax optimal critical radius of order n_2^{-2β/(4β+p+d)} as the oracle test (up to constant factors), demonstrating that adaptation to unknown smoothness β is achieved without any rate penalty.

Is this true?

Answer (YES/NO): NO